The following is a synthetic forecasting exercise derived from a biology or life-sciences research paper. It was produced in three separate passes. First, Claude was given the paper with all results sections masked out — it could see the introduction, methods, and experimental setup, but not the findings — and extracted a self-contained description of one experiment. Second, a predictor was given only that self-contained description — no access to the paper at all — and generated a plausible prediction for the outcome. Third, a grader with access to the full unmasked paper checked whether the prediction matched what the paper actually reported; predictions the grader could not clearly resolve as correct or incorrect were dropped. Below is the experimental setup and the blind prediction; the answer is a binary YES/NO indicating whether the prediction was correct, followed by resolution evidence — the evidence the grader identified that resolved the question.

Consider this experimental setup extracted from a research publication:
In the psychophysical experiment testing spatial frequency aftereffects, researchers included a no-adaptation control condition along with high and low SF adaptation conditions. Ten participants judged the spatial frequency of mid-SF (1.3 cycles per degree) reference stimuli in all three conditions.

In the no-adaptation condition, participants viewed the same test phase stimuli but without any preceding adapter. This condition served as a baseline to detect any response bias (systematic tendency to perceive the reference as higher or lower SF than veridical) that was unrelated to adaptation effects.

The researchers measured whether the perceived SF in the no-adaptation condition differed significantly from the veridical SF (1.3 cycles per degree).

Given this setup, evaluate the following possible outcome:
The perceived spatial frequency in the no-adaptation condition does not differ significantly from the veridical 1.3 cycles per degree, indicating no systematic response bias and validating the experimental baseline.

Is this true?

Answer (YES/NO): YES